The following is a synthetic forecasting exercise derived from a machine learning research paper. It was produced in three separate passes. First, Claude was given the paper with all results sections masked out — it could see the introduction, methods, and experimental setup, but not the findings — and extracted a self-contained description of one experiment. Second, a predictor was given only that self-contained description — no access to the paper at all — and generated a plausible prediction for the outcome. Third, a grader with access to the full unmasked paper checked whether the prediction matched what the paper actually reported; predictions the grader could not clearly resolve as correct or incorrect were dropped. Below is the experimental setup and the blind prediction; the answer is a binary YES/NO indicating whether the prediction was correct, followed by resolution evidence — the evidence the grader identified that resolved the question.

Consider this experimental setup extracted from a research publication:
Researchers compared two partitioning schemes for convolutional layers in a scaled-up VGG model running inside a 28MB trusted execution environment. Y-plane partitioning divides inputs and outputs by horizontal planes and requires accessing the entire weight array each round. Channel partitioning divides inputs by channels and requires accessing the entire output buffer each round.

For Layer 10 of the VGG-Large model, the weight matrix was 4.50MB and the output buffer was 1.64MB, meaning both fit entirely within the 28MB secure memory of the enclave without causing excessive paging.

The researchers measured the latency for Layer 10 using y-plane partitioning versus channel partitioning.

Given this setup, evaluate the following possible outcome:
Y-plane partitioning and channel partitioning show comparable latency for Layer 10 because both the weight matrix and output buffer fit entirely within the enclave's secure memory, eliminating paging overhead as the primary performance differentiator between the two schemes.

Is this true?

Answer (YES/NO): YES